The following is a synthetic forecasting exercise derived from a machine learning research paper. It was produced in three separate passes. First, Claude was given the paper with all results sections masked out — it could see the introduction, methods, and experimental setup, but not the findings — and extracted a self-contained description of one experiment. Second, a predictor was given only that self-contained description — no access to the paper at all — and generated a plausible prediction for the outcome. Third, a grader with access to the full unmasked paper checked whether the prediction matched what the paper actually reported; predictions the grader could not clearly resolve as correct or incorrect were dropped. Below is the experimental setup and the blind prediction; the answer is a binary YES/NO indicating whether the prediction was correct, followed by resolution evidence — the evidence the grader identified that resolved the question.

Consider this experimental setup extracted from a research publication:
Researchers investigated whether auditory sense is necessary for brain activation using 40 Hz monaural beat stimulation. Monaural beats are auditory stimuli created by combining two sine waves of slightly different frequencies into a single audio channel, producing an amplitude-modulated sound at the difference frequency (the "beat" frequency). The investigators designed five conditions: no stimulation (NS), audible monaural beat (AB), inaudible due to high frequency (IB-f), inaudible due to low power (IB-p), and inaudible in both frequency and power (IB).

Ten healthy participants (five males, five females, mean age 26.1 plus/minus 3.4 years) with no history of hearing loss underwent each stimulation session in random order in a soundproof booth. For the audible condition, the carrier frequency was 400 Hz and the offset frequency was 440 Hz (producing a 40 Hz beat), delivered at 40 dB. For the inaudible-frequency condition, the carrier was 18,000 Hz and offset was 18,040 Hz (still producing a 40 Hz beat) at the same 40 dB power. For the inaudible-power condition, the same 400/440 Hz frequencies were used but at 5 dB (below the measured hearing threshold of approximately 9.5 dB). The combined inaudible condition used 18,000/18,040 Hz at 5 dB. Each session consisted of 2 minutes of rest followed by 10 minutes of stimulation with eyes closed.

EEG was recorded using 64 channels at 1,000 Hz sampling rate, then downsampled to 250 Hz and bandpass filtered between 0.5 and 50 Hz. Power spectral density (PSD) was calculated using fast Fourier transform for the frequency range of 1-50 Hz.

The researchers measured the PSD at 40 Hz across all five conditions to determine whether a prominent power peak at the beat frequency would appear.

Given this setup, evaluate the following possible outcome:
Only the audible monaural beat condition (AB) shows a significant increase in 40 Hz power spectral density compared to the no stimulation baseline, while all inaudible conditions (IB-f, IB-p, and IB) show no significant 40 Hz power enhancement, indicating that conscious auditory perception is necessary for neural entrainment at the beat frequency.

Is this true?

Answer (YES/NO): YES